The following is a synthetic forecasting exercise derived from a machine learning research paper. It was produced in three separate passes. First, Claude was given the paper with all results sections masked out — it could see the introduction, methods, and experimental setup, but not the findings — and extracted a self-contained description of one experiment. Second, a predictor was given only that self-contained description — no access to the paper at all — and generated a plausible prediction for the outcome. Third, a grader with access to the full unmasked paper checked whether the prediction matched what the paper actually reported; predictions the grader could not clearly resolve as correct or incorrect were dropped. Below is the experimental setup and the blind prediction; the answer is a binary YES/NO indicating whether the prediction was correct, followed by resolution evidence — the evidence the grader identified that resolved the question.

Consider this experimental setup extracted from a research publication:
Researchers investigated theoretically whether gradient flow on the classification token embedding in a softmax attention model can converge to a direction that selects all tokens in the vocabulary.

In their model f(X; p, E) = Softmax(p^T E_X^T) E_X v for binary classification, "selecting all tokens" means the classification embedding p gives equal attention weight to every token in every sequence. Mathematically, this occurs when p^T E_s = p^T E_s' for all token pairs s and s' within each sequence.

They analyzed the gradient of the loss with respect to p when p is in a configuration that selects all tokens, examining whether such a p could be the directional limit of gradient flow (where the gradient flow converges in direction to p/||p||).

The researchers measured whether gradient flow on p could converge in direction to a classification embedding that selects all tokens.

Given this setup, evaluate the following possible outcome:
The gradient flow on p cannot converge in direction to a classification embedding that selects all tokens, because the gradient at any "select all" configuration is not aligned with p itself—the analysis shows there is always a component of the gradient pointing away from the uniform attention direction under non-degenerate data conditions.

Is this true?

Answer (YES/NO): YES